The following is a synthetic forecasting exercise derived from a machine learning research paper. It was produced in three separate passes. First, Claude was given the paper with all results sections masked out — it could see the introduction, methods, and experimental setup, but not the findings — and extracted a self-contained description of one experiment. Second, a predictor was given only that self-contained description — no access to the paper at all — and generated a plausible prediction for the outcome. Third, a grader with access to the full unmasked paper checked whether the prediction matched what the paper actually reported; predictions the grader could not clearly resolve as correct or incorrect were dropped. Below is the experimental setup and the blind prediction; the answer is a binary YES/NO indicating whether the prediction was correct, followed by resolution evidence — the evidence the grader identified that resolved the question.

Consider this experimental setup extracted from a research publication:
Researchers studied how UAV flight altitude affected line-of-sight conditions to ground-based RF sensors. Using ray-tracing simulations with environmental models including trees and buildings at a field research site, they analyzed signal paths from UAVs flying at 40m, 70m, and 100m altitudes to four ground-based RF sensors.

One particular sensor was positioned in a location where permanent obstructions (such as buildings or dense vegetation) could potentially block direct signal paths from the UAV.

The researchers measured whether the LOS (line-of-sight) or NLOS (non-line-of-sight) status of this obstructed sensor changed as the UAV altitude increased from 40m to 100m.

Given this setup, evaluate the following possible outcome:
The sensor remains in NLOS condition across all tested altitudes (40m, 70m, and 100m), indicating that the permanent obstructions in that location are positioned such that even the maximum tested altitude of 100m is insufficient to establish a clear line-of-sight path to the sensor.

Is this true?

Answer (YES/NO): YES